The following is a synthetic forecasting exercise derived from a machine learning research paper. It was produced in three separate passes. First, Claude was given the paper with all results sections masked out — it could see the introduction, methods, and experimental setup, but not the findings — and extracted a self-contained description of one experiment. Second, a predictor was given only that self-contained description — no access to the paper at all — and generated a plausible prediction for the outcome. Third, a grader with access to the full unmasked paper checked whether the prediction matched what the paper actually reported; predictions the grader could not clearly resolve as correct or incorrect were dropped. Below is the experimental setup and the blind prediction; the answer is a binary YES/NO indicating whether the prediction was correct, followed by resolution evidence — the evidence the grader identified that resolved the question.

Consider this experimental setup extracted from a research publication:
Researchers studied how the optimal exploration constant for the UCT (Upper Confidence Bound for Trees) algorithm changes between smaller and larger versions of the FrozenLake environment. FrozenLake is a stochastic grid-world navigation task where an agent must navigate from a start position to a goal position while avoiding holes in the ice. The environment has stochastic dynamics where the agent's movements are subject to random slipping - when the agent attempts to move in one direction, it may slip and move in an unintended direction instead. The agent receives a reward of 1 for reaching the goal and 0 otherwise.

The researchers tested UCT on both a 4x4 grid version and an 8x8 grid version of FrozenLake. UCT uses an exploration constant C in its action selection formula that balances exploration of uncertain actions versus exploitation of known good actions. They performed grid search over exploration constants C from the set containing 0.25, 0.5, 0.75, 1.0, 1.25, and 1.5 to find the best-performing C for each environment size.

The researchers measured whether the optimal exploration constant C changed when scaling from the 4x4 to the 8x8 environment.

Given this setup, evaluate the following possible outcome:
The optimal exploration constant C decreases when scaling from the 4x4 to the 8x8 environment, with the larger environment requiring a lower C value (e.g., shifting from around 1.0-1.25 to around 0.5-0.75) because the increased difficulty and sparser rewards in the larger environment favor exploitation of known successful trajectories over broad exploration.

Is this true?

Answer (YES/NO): NO